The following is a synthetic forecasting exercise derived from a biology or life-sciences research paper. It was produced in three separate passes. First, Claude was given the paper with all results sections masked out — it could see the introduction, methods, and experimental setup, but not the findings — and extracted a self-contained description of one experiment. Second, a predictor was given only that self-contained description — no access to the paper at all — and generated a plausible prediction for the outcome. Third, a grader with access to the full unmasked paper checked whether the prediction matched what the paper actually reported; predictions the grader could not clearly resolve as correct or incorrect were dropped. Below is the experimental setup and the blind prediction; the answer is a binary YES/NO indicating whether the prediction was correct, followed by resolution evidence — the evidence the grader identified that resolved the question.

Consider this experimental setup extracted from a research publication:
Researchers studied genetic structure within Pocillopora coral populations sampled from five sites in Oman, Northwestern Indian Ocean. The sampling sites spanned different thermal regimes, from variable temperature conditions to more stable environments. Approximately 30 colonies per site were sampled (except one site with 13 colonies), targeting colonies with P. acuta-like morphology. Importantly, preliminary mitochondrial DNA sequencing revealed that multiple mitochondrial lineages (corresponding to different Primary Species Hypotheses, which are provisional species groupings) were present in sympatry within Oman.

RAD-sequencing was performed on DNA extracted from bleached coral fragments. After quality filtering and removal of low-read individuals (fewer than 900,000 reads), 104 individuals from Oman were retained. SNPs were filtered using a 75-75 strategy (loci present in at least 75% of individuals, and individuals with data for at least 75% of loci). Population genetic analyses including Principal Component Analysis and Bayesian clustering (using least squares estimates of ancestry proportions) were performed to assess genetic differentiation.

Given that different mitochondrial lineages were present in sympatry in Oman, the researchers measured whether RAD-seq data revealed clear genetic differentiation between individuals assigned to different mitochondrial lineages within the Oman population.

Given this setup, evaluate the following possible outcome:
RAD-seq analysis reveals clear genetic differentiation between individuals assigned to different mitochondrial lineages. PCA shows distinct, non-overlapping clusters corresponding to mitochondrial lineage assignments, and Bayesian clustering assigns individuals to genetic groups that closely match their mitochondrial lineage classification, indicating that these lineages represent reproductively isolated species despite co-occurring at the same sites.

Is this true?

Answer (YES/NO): NO